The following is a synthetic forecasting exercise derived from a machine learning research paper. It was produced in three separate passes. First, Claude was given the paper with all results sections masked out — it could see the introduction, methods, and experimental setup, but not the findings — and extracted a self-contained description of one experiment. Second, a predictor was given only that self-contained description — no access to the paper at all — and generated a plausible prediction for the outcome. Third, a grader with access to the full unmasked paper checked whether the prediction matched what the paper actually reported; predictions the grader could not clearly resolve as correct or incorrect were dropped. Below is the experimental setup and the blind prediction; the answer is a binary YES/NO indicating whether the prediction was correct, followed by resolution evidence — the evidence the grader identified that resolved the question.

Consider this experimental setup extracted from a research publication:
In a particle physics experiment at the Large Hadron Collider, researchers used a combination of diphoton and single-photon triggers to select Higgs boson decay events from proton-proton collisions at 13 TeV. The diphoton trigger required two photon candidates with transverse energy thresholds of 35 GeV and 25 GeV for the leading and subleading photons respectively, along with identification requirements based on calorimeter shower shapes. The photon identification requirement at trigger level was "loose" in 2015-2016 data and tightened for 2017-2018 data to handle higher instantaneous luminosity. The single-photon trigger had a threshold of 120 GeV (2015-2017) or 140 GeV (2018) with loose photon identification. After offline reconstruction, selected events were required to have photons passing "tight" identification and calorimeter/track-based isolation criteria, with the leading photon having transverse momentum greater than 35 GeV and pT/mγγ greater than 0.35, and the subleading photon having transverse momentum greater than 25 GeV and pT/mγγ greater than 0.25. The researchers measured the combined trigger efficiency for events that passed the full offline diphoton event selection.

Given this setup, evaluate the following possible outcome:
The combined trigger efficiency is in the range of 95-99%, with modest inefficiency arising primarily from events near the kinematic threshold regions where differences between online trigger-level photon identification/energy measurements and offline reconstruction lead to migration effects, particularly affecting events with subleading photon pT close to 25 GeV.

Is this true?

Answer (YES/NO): NO